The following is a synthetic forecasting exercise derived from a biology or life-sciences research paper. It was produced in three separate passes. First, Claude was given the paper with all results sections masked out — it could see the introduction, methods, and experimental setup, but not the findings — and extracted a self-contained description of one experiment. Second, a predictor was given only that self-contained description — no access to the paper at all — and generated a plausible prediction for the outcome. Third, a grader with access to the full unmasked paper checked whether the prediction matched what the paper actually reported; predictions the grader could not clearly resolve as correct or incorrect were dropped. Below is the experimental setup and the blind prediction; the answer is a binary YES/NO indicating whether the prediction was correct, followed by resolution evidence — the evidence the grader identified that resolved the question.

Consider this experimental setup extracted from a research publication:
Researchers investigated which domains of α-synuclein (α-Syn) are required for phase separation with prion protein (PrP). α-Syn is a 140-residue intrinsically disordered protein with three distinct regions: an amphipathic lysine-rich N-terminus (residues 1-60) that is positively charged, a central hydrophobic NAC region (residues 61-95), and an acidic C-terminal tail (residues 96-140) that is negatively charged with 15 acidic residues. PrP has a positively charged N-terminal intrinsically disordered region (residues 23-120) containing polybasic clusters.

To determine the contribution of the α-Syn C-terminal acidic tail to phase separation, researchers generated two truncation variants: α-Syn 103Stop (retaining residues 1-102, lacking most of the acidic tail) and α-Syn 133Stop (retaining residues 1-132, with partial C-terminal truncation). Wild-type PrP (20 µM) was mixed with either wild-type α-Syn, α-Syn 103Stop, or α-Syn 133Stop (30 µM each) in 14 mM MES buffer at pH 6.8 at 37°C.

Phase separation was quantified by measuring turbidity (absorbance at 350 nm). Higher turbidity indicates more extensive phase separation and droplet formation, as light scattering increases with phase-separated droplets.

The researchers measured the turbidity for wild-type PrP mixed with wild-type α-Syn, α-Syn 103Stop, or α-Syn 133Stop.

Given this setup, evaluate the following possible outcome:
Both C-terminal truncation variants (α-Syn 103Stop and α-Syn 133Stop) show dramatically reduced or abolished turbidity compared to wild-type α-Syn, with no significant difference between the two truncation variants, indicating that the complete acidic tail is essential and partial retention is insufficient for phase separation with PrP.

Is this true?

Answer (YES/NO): NO